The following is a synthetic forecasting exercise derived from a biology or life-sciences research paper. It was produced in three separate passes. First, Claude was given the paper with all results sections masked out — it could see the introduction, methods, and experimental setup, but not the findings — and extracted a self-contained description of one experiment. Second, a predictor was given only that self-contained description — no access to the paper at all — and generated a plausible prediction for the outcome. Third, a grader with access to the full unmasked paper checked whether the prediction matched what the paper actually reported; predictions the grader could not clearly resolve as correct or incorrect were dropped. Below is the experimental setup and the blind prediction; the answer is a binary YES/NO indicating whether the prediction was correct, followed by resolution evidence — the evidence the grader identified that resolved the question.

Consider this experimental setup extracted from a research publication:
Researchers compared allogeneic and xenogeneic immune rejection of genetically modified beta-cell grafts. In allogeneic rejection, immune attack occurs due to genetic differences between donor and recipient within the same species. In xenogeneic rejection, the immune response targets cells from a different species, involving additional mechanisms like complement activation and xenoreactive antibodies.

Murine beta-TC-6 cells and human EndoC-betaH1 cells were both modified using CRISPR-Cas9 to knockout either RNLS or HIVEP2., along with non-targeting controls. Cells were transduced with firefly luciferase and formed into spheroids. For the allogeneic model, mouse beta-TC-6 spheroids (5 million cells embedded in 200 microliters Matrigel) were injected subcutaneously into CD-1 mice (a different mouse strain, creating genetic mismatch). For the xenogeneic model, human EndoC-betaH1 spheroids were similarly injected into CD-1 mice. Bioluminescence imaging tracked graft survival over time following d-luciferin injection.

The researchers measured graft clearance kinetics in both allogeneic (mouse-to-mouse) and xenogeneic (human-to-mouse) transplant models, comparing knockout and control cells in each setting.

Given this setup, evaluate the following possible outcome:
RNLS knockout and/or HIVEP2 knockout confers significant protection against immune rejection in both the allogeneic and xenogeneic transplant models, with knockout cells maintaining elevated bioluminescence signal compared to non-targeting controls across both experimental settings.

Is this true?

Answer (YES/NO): NO